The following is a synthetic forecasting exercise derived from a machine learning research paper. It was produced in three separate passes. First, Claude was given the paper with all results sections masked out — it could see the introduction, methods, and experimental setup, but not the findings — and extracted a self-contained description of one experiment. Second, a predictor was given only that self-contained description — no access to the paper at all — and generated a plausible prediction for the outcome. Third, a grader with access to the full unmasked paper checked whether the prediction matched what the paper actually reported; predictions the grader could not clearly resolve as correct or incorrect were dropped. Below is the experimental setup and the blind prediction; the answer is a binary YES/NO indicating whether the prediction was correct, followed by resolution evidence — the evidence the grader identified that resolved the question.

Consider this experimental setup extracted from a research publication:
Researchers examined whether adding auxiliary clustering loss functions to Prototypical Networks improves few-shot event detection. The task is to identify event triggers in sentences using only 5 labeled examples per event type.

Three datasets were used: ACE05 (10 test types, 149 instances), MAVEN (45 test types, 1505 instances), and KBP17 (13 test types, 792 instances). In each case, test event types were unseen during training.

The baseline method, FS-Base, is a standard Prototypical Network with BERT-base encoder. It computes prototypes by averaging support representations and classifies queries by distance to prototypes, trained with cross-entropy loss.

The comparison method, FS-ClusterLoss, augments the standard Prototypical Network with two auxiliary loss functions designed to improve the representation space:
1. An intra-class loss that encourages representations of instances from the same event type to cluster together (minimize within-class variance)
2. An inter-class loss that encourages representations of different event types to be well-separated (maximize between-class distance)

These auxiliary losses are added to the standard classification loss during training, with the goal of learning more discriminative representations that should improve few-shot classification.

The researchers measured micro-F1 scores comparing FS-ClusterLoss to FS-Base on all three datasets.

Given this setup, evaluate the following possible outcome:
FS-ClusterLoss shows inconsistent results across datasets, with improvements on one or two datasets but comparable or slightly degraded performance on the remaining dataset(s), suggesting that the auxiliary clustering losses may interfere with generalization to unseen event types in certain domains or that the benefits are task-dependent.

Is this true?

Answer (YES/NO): YES